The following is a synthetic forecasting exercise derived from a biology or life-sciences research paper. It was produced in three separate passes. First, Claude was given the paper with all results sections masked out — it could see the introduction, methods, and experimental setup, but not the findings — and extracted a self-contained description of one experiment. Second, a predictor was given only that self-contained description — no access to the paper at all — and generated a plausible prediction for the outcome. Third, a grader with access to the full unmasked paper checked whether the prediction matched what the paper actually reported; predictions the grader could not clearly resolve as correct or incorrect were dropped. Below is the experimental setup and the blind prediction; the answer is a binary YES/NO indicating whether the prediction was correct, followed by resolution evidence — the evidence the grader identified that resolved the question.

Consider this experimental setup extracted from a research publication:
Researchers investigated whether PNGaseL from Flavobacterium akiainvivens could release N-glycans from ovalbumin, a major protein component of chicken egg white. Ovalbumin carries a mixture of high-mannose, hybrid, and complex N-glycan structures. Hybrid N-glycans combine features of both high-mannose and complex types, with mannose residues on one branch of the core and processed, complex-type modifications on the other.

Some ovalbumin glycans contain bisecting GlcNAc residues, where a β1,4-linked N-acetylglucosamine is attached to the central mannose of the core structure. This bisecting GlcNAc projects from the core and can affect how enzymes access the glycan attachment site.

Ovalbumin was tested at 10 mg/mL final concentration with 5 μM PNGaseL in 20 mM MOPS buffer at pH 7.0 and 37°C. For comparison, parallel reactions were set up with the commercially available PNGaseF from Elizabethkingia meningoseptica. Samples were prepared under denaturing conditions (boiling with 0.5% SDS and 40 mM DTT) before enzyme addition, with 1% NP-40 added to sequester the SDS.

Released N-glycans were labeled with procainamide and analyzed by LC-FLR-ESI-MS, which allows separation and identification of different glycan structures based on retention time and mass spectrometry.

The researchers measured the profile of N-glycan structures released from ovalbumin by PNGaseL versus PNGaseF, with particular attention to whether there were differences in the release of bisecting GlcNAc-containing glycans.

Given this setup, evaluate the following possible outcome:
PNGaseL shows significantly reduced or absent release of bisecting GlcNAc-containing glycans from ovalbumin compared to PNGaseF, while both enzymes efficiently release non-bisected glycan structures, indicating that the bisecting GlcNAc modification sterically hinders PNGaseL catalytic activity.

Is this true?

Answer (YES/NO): YES